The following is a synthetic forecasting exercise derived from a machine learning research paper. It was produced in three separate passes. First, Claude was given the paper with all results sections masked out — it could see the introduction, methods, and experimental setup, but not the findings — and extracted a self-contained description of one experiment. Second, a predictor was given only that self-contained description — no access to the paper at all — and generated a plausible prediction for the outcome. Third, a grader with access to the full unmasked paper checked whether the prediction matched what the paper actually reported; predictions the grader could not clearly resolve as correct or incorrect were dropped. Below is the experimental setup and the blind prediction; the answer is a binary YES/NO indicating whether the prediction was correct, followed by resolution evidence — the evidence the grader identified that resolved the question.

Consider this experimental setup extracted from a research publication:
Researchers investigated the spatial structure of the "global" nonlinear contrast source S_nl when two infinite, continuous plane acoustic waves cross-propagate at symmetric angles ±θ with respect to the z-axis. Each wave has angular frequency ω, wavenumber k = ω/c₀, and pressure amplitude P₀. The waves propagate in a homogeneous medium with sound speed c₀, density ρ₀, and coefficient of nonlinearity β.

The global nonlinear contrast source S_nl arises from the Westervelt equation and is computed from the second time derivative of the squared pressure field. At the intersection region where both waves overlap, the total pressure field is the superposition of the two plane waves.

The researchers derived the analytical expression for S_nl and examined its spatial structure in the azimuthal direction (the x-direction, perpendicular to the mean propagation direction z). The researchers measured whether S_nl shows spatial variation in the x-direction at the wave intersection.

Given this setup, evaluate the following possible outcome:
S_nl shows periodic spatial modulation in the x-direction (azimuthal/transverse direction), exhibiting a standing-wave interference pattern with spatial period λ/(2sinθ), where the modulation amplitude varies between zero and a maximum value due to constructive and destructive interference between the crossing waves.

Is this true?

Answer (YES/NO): YES